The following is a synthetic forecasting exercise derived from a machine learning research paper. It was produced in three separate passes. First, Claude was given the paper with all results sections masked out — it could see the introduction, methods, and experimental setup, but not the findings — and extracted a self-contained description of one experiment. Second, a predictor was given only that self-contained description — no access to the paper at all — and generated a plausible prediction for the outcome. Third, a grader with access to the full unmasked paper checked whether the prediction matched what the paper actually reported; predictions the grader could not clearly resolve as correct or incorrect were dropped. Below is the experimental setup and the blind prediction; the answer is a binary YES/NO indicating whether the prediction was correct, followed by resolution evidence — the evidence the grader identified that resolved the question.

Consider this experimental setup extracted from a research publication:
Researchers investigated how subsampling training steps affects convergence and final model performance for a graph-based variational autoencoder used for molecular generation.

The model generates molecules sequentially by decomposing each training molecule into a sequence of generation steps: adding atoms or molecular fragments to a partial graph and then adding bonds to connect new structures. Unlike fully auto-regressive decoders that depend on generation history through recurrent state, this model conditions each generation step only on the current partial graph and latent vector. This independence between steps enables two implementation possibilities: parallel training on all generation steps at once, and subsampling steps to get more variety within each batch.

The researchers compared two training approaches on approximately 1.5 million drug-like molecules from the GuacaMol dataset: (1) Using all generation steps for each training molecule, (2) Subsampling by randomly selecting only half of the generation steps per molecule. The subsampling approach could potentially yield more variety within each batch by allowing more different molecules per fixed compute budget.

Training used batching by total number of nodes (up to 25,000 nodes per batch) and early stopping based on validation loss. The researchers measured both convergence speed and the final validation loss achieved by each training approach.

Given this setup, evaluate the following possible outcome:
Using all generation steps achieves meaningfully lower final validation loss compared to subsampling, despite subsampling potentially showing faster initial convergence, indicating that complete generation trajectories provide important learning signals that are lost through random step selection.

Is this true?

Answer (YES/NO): NO